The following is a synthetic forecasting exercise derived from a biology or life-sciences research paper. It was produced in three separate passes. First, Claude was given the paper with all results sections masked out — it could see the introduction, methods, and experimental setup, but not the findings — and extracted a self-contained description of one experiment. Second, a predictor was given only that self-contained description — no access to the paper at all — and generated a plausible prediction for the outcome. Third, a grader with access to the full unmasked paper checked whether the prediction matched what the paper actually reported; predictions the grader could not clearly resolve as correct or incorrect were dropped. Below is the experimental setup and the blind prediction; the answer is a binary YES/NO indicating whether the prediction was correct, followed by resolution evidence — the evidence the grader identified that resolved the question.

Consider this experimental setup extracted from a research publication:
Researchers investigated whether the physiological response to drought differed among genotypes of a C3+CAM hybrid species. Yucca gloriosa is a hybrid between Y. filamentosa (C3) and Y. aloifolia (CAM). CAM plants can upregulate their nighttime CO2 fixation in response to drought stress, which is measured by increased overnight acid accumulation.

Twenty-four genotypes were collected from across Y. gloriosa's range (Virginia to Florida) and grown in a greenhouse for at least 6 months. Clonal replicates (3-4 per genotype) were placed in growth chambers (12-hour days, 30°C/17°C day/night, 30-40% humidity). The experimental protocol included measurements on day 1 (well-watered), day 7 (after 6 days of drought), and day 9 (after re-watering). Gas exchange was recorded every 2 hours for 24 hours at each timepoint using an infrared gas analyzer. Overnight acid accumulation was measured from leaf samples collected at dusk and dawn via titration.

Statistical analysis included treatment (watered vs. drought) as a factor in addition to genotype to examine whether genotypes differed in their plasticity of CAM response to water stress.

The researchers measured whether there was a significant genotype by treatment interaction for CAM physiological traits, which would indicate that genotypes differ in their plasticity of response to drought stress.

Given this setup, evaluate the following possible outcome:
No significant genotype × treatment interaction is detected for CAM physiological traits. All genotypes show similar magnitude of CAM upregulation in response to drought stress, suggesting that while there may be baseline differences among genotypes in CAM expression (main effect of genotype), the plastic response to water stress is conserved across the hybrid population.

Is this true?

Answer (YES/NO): NO